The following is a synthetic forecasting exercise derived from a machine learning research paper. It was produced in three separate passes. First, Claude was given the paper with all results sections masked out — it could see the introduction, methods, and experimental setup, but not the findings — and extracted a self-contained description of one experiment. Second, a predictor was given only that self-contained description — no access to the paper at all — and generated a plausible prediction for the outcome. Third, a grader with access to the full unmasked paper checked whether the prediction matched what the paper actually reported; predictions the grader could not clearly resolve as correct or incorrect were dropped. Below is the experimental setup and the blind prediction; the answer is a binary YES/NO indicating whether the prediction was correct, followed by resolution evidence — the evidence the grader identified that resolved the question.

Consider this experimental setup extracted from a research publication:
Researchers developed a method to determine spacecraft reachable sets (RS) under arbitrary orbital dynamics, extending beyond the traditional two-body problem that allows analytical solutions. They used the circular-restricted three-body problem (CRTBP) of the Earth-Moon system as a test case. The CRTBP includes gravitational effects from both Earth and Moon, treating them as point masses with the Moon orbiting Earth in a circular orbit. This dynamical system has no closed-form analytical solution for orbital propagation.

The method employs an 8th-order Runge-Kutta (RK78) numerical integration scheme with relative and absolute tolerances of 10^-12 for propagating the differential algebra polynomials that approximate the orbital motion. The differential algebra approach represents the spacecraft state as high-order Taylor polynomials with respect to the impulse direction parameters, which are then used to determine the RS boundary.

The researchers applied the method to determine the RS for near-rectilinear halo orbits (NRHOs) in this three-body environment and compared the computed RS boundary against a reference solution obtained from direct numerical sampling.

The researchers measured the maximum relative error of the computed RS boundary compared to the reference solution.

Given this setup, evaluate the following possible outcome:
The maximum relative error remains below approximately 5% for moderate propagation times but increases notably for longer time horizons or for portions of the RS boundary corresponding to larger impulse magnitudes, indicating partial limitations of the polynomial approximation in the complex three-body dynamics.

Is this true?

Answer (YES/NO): NO